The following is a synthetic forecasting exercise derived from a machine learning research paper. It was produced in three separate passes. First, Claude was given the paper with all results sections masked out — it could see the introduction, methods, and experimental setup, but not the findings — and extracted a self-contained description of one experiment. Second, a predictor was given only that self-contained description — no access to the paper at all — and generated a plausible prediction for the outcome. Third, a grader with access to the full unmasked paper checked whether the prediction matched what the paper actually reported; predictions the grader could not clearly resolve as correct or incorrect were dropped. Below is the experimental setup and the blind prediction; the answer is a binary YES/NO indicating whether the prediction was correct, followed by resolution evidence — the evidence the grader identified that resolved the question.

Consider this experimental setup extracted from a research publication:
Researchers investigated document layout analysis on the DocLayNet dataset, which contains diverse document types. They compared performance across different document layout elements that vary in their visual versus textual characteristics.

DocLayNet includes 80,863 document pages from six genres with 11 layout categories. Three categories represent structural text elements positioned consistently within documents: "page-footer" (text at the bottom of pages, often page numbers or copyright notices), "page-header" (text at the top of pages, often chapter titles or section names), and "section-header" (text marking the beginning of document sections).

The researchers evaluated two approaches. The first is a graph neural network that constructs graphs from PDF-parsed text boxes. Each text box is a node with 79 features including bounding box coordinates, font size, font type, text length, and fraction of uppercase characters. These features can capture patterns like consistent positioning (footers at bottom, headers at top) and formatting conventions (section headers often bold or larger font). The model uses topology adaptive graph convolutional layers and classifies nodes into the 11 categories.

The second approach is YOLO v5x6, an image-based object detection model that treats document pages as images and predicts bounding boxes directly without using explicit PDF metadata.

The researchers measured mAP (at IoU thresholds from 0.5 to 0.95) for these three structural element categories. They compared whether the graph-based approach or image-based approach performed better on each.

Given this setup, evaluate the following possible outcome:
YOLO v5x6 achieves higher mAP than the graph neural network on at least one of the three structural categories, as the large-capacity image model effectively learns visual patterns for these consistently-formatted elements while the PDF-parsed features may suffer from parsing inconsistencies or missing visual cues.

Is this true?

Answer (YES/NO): NO